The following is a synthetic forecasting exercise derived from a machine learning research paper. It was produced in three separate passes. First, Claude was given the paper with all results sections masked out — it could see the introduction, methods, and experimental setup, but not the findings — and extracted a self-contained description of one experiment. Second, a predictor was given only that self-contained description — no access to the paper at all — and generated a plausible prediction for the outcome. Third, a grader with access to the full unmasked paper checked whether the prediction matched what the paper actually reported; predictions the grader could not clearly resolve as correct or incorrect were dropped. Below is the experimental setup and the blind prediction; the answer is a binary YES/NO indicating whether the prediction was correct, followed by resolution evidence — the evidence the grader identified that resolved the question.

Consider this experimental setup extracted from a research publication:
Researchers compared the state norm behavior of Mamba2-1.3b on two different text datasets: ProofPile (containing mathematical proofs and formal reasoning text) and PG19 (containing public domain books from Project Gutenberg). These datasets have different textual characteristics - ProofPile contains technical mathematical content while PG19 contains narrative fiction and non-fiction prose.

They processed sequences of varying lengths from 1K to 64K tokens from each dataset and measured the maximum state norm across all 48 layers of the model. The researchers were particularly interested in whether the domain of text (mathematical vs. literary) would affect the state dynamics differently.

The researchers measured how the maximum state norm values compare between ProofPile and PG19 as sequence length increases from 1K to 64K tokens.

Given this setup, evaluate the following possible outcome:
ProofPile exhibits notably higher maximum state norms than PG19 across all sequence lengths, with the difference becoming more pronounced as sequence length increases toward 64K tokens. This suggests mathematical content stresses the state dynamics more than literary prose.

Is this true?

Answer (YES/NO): NO